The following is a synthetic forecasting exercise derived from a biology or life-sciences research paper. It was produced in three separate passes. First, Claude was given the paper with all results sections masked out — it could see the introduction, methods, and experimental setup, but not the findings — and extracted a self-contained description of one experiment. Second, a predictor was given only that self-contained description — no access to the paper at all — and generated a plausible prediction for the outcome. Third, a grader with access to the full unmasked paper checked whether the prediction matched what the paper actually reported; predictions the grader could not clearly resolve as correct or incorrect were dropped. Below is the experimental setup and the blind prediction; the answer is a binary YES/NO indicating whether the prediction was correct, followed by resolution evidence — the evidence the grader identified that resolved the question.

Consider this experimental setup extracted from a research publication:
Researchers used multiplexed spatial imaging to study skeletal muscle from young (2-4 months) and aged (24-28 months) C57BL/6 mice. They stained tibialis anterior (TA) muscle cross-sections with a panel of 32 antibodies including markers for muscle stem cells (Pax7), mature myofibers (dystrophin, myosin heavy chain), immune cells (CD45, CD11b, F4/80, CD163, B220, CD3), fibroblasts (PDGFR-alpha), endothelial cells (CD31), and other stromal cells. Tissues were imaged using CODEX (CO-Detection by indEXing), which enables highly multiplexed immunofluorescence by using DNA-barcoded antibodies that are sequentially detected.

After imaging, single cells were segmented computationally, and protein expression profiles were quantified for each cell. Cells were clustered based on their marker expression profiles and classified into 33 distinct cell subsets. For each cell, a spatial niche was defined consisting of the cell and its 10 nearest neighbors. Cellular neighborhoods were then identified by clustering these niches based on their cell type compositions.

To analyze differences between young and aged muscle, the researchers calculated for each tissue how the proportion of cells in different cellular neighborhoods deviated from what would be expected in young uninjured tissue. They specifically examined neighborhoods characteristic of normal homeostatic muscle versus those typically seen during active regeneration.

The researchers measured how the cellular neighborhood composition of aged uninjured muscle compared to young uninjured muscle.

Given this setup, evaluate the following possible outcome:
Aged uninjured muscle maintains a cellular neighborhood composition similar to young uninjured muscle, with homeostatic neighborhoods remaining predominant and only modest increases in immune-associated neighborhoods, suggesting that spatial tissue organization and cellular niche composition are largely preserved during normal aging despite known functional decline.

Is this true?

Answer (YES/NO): NO